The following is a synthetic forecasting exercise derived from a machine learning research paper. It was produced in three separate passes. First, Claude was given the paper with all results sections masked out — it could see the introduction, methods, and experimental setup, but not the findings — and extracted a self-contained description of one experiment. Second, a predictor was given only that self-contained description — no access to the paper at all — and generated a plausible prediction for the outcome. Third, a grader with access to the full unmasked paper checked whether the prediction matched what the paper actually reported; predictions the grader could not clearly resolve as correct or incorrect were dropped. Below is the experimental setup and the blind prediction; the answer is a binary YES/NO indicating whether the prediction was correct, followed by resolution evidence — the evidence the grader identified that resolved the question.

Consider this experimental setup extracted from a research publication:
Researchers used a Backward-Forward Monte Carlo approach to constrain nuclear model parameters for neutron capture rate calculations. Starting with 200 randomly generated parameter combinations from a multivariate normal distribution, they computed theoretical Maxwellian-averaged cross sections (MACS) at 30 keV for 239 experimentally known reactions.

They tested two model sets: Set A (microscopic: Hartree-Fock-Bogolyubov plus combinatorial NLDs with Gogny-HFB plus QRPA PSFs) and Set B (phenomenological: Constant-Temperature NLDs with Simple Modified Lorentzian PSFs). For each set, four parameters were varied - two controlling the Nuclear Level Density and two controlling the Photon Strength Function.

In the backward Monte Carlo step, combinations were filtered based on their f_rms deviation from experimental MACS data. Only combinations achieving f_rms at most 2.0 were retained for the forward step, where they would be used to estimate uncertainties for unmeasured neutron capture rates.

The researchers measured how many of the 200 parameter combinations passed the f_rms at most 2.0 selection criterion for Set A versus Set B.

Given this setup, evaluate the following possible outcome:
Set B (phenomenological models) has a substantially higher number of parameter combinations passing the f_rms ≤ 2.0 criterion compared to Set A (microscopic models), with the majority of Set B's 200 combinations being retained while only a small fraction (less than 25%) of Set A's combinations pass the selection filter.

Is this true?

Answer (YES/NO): NO